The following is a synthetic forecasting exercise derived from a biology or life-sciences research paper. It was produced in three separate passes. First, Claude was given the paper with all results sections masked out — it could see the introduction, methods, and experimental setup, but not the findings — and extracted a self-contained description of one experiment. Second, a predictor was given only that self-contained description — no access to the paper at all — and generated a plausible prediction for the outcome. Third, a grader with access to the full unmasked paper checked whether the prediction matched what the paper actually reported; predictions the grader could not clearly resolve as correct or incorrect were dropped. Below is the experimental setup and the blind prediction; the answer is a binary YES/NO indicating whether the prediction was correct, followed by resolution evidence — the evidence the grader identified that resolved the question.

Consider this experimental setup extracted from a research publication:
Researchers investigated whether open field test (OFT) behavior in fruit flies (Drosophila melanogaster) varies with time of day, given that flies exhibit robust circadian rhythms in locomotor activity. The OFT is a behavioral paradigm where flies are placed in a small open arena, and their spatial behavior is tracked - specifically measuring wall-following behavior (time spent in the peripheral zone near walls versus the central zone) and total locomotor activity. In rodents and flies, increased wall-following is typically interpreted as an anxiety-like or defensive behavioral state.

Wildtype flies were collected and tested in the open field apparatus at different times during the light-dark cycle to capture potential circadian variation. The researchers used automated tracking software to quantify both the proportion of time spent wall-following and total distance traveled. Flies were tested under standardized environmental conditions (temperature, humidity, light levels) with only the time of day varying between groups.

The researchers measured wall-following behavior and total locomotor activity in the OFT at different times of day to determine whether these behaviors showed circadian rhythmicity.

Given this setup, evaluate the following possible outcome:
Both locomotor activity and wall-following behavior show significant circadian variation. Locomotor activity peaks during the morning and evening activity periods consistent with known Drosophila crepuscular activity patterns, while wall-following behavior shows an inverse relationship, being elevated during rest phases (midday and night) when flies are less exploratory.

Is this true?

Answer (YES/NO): NO